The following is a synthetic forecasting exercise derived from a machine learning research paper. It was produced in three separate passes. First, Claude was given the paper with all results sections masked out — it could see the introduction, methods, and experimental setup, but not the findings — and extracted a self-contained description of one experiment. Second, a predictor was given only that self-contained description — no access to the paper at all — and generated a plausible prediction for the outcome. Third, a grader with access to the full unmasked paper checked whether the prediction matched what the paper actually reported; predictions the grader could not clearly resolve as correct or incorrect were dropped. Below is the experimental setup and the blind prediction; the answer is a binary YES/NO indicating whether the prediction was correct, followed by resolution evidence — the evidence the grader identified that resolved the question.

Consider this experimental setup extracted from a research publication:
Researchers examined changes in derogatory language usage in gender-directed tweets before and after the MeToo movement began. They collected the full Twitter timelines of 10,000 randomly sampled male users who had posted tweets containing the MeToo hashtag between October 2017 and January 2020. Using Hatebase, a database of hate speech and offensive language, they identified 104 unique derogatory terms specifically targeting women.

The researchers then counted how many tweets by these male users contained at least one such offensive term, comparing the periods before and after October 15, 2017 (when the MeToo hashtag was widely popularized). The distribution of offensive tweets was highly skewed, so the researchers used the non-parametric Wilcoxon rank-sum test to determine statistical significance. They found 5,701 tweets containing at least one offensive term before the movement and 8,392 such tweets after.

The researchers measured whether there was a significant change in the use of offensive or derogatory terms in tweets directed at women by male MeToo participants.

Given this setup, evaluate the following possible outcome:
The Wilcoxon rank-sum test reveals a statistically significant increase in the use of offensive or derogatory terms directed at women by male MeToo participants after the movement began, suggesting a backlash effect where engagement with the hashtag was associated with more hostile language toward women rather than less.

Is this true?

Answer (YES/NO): YES